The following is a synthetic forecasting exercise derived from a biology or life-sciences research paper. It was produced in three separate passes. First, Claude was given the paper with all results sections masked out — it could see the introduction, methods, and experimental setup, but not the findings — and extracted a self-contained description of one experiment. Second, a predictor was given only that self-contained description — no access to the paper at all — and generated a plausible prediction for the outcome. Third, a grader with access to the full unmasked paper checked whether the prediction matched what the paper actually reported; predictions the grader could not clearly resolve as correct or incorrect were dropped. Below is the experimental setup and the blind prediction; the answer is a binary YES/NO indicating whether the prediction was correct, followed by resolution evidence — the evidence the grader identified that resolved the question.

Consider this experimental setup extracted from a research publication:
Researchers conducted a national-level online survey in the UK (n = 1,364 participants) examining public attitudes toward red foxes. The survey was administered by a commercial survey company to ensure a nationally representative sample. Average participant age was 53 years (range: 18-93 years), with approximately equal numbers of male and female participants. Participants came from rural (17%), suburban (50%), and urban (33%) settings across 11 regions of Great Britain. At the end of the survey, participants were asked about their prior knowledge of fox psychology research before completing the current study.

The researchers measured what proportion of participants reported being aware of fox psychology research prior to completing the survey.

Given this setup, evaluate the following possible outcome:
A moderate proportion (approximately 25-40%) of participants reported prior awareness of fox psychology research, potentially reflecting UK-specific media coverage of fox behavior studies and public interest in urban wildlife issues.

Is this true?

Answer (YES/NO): NO